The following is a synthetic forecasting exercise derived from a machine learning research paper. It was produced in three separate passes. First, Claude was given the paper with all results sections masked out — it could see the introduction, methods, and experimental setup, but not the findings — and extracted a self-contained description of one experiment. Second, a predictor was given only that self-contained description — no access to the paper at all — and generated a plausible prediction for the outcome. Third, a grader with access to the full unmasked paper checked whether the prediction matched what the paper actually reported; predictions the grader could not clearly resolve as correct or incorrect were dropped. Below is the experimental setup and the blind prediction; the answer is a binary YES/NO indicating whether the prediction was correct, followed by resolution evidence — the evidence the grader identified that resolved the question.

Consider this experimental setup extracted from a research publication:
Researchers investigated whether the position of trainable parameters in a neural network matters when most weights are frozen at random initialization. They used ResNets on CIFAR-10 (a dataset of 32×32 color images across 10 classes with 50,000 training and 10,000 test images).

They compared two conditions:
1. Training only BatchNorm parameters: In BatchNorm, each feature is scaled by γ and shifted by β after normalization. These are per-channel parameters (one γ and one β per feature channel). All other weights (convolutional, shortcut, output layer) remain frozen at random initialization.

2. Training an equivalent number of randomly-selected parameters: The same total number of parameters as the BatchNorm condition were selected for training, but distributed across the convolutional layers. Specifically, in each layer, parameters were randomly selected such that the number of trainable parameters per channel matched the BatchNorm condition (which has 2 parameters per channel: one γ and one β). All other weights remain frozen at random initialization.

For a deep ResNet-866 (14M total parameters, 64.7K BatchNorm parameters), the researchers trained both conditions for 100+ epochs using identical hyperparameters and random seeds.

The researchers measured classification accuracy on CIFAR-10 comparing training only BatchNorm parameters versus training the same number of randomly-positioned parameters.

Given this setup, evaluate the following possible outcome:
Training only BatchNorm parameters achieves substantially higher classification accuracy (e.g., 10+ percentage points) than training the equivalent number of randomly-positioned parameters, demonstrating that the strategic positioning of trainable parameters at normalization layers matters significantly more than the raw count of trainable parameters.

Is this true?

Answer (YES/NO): YES